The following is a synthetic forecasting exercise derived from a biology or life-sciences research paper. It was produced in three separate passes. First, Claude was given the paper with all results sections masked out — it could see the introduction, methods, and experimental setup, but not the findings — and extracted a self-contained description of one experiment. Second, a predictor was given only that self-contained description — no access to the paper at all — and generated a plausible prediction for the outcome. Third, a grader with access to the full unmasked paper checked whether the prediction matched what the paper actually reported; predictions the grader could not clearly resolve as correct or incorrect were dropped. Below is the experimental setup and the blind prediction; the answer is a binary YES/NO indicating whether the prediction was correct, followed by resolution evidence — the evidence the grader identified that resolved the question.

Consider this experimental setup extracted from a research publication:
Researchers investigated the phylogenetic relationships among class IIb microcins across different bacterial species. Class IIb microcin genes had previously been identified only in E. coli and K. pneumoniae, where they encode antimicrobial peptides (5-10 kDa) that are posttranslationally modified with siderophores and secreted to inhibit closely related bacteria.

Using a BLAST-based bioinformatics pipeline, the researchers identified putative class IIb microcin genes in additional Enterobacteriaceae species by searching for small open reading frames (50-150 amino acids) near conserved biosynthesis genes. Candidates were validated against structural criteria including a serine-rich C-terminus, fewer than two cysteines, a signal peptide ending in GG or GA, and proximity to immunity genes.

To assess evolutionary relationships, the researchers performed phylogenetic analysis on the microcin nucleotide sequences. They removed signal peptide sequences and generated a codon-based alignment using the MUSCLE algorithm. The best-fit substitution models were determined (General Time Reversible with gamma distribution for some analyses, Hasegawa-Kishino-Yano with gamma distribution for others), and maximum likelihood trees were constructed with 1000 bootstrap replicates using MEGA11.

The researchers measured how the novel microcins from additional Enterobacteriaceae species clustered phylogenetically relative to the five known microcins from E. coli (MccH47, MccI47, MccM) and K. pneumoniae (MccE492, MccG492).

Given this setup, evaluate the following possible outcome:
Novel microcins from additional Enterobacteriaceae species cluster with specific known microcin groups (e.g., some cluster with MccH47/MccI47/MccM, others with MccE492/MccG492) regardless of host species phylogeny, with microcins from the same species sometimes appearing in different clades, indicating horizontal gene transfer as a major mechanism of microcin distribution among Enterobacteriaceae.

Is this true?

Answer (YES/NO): YES